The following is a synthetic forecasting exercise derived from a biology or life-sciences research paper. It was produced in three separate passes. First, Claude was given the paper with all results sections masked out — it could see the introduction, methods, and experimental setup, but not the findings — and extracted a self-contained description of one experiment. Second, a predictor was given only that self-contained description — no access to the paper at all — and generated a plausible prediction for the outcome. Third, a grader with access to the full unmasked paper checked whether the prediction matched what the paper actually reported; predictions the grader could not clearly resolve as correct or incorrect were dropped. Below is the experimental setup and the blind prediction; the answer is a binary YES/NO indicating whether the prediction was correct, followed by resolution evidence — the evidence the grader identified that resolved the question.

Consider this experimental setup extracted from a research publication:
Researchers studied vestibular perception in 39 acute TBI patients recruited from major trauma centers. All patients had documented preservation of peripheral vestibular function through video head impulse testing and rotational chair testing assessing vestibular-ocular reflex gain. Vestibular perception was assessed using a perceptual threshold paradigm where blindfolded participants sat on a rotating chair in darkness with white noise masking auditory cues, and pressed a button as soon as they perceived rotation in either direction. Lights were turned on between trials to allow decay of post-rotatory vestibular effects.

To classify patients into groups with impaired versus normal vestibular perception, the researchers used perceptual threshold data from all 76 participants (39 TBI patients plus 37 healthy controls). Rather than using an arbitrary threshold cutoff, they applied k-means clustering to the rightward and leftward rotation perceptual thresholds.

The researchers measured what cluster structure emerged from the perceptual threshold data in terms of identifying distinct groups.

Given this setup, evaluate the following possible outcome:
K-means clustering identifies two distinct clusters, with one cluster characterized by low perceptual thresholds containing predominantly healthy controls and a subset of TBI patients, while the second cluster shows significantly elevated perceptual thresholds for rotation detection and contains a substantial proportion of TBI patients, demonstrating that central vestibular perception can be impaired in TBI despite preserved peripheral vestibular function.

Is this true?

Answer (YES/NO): NO